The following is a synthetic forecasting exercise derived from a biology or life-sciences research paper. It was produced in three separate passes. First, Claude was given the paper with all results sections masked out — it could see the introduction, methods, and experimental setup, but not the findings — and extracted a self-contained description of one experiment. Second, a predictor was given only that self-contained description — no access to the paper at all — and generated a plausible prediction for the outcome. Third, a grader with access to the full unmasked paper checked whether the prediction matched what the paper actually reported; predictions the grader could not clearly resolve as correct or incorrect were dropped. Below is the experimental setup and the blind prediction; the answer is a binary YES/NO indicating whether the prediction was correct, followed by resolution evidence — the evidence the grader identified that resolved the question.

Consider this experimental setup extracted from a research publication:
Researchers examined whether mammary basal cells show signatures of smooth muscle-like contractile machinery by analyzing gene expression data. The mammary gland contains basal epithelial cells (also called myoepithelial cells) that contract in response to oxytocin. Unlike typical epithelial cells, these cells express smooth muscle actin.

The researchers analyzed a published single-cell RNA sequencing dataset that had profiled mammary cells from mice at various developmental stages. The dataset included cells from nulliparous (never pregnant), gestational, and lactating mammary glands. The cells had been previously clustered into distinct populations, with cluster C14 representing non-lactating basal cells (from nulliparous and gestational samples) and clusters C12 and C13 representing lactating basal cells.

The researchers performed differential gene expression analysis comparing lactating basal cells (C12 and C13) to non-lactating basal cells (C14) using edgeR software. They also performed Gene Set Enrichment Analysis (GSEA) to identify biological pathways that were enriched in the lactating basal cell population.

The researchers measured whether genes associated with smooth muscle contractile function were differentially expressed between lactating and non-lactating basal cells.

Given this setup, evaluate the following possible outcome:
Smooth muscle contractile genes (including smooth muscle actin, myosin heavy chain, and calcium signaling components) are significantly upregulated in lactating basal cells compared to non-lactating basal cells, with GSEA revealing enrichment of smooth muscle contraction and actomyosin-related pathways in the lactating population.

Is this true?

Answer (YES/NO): YES